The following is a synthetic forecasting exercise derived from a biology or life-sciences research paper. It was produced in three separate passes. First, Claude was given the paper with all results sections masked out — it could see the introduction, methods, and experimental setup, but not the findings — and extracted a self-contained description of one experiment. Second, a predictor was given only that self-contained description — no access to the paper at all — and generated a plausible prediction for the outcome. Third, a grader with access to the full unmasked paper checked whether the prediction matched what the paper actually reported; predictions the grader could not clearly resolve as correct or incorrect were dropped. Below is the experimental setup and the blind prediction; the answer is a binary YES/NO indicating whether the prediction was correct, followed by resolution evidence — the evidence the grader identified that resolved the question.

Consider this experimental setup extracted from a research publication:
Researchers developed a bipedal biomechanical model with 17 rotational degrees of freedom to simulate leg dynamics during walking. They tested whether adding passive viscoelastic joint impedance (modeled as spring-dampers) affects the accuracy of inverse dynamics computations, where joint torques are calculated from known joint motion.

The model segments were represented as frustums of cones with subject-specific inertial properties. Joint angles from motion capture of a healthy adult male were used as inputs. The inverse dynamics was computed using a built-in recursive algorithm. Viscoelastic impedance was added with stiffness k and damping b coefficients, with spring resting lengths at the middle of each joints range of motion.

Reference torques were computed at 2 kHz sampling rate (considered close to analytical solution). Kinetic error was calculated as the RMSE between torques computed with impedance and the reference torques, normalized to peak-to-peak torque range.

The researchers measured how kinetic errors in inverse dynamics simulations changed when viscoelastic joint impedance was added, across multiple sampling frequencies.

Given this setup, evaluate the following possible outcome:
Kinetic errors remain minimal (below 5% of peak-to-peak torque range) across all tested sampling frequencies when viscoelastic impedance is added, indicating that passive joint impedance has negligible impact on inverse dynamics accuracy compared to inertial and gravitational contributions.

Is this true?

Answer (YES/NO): NO